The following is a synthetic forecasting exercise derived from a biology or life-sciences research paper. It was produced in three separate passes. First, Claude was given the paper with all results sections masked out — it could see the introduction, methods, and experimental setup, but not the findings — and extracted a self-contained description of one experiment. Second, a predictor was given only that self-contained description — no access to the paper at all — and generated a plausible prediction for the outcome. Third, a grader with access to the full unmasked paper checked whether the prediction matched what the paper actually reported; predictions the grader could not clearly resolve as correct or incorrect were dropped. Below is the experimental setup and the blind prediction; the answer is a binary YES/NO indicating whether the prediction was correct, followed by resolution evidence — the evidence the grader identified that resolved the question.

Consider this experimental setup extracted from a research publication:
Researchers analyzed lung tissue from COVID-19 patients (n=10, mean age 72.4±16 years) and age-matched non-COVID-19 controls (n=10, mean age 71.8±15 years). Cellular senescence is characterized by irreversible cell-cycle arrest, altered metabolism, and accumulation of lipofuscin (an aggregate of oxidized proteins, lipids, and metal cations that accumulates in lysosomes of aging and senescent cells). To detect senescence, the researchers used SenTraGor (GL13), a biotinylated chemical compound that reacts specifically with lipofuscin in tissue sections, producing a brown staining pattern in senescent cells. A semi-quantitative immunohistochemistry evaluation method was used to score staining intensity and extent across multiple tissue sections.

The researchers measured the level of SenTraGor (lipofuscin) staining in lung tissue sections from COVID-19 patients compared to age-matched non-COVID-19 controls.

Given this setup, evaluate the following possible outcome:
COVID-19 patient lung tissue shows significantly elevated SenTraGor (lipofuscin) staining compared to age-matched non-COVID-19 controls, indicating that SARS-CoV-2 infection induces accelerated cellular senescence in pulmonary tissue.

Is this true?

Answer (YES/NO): YES